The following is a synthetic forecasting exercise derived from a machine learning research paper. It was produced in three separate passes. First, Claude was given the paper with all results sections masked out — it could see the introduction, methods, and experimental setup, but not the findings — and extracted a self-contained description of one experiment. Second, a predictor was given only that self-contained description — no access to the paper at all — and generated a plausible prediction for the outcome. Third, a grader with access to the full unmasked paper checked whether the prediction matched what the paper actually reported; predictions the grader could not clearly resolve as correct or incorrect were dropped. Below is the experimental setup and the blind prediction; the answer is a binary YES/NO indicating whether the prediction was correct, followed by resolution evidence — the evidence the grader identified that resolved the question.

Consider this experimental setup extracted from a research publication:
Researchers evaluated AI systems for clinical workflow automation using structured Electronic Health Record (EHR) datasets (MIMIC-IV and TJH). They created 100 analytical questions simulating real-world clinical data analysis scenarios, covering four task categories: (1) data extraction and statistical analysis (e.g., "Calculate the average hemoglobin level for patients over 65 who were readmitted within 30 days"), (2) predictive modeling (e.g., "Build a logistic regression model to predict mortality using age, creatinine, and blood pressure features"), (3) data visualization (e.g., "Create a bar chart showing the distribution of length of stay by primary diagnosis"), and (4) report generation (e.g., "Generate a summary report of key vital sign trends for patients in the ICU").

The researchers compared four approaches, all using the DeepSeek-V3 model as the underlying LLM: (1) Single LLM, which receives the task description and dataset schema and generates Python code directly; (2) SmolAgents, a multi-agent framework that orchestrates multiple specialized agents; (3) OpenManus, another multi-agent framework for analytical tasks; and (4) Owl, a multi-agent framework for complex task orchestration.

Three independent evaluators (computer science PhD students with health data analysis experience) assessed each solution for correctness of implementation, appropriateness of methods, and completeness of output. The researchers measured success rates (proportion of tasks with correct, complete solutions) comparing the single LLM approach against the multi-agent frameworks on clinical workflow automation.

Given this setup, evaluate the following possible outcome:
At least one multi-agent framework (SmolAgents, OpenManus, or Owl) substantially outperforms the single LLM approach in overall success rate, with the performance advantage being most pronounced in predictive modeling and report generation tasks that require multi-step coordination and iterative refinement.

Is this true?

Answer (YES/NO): YES